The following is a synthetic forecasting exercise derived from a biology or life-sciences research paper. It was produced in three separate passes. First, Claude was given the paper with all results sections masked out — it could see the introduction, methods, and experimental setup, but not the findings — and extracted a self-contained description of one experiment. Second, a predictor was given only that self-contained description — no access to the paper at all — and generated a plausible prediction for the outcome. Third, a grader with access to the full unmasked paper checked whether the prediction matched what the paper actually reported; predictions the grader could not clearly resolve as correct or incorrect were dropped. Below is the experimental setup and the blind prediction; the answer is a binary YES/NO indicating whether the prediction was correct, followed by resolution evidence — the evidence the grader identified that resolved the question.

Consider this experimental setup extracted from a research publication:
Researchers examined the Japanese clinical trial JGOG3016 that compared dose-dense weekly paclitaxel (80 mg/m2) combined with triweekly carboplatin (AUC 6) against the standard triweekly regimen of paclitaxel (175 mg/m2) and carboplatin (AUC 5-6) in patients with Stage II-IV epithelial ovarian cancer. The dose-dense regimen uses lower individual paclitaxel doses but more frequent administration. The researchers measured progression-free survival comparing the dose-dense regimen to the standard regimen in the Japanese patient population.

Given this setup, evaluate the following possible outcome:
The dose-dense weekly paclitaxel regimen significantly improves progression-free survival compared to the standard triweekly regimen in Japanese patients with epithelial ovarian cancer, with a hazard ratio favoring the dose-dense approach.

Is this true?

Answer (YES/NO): YES